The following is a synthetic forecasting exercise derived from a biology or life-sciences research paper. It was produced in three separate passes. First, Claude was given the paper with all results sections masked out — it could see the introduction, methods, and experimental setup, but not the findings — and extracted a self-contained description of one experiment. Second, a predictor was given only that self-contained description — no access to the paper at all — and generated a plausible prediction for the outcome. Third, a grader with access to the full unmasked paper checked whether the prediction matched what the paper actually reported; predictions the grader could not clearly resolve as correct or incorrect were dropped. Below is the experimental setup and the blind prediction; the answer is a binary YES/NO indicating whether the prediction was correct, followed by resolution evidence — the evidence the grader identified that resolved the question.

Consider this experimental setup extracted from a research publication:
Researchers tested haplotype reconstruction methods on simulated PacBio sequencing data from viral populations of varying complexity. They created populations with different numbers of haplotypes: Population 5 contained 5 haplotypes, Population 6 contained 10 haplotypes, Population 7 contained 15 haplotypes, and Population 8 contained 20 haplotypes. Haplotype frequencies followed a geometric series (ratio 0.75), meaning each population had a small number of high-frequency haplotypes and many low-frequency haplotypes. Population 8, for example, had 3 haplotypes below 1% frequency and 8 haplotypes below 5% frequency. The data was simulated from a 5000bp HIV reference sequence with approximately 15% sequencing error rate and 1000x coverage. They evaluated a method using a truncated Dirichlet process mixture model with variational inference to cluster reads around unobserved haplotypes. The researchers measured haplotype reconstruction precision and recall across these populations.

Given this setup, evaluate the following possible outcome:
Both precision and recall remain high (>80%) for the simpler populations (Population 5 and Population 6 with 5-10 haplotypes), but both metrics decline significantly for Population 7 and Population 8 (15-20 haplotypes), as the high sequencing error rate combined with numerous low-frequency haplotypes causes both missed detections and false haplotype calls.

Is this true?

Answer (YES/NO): NO